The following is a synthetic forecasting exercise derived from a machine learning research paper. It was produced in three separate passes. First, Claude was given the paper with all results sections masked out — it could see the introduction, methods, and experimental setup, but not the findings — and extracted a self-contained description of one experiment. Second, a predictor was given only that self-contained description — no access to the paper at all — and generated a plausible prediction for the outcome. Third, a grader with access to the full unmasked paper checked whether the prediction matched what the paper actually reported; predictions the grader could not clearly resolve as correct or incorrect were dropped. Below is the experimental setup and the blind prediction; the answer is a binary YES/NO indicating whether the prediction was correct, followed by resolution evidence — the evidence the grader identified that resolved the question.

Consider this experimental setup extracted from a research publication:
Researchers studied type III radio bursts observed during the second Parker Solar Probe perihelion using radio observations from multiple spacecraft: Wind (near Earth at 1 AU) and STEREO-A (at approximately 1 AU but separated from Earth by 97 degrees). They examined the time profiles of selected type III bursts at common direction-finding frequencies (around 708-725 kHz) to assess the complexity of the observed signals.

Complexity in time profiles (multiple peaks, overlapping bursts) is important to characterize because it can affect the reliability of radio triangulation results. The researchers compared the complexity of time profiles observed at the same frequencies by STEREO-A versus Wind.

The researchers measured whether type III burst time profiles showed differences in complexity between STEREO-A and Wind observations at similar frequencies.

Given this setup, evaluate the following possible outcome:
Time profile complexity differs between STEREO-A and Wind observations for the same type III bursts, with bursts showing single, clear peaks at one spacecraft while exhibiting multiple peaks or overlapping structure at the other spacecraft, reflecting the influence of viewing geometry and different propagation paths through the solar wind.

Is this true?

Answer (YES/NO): YES